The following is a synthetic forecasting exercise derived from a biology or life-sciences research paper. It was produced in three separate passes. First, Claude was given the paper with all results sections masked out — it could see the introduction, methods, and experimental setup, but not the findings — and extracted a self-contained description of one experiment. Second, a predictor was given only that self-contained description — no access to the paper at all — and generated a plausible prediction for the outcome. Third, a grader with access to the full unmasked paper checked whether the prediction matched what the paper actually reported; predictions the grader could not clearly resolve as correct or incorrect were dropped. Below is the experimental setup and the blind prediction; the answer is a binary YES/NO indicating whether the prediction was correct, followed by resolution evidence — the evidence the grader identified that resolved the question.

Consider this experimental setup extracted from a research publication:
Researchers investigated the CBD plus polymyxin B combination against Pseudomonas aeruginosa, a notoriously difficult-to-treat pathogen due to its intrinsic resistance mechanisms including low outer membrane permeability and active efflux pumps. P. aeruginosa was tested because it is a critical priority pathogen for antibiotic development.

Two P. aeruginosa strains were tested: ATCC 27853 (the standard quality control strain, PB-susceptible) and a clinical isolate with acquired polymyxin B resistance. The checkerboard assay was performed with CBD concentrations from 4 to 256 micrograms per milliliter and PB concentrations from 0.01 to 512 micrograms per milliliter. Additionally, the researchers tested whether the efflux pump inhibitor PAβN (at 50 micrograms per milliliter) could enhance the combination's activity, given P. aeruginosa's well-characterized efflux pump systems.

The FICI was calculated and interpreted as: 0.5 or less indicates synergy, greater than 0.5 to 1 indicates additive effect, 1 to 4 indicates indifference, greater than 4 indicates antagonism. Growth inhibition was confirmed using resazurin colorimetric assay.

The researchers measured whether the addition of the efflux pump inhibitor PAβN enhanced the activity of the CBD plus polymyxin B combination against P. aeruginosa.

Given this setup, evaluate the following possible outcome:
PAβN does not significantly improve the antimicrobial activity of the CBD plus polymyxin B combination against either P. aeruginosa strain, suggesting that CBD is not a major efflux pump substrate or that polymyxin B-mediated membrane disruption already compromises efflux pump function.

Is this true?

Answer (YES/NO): NO